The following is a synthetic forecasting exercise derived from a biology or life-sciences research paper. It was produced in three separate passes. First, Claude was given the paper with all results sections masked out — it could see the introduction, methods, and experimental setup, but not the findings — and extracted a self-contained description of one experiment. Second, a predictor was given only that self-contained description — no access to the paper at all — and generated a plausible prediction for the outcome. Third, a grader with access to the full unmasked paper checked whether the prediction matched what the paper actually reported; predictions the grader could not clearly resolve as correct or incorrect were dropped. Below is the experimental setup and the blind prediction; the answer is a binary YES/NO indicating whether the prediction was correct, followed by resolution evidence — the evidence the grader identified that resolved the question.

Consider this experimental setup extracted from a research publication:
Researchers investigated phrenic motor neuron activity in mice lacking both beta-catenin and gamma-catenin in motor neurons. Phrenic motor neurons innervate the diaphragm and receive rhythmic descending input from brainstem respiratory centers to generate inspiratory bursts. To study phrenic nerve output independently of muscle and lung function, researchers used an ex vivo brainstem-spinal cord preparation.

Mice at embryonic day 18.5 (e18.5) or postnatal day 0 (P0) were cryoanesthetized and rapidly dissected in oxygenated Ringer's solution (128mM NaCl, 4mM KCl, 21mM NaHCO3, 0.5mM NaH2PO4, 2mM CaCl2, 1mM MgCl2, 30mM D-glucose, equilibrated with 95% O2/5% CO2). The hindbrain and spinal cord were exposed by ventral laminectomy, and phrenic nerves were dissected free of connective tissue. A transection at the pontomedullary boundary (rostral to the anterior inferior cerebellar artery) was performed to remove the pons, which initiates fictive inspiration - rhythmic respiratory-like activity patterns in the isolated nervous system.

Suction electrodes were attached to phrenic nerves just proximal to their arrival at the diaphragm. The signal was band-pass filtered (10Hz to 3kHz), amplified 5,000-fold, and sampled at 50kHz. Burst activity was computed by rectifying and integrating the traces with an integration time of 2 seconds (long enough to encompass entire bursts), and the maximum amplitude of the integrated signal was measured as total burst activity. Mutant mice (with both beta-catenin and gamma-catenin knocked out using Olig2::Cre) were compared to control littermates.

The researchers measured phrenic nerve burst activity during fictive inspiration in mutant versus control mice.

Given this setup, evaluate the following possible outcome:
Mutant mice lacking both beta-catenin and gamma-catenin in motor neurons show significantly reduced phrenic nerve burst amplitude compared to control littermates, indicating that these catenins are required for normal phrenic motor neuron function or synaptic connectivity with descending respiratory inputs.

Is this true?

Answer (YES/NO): YES